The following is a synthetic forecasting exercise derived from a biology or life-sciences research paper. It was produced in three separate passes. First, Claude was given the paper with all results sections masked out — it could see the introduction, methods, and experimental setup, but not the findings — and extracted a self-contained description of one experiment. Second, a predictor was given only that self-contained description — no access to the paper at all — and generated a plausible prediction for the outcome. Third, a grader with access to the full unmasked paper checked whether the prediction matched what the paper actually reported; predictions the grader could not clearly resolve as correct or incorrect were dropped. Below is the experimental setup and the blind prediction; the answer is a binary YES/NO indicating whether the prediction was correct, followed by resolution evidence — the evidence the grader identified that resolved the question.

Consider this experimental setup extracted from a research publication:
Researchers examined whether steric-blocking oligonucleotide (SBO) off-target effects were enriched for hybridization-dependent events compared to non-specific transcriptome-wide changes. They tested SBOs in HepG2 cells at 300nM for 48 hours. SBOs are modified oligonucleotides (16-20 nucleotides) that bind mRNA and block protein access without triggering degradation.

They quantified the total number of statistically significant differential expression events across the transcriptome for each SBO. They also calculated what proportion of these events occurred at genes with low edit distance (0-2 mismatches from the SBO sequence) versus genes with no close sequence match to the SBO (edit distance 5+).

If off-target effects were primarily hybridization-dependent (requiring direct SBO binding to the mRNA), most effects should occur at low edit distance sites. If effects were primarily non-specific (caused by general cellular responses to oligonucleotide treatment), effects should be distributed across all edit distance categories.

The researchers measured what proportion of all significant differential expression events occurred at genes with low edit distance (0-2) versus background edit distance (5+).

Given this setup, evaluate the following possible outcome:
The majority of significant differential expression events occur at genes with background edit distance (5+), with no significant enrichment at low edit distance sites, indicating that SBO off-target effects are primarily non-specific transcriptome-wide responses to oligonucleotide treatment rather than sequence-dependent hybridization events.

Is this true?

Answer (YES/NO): YES